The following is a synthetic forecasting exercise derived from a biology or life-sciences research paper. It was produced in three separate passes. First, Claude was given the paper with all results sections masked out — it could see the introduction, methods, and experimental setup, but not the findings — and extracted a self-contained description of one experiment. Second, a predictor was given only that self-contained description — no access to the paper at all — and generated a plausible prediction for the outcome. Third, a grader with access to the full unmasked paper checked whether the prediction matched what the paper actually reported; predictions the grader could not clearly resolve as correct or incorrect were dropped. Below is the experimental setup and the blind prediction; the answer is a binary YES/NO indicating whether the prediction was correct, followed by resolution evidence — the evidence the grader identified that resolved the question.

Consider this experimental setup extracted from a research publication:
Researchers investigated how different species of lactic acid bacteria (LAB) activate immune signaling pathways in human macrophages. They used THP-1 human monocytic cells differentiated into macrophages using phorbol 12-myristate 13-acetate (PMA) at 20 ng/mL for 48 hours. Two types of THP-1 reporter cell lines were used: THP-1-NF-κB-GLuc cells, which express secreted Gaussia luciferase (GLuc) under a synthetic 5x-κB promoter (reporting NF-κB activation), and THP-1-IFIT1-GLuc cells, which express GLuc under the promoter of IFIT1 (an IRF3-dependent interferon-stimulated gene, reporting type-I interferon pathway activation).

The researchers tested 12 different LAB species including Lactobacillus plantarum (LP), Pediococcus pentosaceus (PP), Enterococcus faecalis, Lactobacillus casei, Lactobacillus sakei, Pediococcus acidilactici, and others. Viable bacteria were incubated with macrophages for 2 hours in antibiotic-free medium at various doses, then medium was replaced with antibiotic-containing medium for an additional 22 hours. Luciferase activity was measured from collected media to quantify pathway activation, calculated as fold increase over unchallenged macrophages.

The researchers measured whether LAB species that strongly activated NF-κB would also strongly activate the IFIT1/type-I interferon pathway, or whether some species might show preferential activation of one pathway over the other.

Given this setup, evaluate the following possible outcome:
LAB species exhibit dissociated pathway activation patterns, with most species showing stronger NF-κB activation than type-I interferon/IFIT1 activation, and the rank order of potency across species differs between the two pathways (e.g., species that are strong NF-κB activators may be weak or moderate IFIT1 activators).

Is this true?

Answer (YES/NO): YES